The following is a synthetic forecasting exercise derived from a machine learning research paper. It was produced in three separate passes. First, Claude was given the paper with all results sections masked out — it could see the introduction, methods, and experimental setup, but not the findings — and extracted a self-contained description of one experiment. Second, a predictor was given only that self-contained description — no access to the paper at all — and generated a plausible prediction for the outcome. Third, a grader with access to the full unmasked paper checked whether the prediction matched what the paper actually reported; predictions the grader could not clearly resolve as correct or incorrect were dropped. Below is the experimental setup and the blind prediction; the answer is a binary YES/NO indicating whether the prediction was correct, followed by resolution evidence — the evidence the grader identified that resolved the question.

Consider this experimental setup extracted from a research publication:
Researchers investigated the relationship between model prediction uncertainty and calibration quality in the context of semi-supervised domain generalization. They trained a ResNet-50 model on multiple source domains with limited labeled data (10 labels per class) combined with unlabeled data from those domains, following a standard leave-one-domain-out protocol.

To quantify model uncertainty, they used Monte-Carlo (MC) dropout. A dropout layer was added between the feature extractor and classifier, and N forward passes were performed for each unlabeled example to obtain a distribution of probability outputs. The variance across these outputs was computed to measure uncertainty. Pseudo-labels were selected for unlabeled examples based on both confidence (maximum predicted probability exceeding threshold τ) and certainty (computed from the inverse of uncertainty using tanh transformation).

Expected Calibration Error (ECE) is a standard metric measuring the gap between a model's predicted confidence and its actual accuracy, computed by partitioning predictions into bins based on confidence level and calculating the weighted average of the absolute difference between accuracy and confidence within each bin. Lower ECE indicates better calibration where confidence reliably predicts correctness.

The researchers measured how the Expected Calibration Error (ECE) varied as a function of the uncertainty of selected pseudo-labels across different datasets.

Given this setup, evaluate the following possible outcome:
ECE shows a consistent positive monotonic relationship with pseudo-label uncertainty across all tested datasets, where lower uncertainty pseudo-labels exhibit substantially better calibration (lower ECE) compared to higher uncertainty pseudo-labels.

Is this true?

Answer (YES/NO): YES